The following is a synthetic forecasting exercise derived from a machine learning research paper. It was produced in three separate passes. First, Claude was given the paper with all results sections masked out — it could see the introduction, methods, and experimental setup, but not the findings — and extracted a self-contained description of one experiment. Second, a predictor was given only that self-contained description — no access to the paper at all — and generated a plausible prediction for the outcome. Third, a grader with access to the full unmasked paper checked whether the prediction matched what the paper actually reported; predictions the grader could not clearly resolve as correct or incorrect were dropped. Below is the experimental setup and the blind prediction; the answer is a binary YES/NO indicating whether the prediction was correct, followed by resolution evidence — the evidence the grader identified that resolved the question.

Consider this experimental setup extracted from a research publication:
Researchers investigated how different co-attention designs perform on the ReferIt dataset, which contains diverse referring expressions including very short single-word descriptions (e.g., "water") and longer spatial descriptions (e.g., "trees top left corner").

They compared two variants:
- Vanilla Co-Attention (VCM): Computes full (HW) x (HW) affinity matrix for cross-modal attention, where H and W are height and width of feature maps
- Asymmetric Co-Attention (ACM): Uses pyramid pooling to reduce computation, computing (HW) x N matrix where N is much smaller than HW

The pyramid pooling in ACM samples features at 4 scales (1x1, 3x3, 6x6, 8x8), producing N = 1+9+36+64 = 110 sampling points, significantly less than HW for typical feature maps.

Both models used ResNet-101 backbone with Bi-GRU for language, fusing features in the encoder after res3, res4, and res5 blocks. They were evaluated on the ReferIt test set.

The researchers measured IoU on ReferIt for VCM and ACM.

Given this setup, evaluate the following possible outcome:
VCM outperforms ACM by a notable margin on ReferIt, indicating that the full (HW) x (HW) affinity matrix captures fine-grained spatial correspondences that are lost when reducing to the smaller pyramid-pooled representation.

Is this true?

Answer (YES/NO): NO